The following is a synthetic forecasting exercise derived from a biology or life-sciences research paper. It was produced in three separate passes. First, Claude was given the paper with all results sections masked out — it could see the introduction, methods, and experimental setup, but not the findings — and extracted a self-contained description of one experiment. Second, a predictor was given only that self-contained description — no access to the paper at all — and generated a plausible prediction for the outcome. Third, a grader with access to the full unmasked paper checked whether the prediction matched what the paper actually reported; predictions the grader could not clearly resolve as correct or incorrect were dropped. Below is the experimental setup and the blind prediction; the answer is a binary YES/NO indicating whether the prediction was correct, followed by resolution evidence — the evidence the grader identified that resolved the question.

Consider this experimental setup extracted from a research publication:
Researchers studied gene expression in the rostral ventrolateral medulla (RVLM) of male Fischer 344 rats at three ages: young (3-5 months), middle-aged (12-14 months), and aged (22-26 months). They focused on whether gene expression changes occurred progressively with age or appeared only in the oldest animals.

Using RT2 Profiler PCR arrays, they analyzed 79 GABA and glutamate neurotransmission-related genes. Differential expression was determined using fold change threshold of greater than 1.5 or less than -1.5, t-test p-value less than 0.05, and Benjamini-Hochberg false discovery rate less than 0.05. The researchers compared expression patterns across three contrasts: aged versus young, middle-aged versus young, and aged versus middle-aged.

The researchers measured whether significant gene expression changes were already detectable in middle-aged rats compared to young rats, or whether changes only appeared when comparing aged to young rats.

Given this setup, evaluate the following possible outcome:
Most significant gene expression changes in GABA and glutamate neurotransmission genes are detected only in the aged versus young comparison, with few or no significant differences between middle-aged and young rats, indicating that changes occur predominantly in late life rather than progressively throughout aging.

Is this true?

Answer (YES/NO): NO